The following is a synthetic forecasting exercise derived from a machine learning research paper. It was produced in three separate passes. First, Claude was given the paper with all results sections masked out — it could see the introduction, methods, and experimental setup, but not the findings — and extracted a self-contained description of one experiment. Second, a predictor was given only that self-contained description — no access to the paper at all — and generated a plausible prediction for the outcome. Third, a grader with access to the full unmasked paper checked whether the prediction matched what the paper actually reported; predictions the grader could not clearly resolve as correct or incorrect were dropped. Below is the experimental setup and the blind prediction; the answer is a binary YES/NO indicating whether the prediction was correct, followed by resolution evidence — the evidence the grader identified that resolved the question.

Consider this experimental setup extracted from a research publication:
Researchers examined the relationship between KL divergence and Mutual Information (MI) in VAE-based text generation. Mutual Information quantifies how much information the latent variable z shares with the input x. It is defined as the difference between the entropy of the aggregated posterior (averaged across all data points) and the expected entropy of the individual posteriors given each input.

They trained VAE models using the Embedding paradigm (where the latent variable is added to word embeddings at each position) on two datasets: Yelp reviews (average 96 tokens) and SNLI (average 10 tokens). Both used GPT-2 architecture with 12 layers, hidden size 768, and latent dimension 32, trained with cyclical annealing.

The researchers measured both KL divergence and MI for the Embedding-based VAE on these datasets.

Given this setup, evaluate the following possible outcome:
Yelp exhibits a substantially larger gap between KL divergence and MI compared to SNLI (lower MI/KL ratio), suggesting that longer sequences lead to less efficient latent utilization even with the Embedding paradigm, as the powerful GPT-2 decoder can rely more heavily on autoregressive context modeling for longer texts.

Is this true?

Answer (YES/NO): YES